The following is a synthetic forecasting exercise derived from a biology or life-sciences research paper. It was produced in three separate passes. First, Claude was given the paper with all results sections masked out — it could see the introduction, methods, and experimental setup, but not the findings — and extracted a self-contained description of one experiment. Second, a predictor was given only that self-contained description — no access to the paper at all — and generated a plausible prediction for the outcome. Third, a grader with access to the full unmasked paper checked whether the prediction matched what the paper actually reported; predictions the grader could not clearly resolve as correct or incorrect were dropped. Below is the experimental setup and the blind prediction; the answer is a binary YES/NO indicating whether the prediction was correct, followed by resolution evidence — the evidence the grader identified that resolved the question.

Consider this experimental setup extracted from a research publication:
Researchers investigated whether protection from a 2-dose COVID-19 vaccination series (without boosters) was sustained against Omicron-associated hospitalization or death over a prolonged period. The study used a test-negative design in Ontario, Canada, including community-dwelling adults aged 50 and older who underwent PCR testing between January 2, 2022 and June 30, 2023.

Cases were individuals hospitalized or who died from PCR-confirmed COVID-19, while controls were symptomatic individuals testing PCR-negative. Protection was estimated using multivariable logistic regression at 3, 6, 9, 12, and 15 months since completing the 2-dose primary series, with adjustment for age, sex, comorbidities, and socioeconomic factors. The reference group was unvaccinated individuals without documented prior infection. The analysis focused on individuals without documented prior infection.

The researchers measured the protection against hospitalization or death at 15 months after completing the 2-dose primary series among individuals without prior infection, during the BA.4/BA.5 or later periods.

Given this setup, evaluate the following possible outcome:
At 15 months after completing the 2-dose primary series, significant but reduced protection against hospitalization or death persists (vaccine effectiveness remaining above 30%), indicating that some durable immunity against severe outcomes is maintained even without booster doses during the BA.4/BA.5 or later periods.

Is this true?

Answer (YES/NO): NO